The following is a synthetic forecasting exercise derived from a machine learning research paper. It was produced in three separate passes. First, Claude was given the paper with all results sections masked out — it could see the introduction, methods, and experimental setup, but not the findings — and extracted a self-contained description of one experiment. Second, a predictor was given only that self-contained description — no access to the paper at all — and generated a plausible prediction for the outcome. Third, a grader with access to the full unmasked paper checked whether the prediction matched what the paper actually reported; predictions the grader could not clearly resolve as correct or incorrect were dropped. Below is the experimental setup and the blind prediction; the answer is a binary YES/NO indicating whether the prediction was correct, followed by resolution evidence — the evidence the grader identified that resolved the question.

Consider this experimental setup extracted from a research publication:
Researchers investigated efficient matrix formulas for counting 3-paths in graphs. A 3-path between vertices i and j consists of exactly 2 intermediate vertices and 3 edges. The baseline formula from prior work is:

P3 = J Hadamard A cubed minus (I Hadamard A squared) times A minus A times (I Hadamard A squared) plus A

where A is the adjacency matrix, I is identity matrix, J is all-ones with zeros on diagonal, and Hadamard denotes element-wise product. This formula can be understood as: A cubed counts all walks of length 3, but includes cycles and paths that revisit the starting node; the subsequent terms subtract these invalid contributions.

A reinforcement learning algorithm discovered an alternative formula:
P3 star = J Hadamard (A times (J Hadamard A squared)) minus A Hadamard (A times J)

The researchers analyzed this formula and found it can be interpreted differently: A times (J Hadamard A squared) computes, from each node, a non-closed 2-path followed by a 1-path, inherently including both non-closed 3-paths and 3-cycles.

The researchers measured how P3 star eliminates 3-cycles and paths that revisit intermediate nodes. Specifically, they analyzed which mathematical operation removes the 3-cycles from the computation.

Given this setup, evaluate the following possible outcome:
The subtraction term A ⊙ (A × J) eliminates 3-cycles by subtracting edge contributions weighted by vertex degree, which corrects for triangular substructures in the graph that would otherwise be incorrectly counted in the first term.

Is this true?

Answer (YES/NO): NO